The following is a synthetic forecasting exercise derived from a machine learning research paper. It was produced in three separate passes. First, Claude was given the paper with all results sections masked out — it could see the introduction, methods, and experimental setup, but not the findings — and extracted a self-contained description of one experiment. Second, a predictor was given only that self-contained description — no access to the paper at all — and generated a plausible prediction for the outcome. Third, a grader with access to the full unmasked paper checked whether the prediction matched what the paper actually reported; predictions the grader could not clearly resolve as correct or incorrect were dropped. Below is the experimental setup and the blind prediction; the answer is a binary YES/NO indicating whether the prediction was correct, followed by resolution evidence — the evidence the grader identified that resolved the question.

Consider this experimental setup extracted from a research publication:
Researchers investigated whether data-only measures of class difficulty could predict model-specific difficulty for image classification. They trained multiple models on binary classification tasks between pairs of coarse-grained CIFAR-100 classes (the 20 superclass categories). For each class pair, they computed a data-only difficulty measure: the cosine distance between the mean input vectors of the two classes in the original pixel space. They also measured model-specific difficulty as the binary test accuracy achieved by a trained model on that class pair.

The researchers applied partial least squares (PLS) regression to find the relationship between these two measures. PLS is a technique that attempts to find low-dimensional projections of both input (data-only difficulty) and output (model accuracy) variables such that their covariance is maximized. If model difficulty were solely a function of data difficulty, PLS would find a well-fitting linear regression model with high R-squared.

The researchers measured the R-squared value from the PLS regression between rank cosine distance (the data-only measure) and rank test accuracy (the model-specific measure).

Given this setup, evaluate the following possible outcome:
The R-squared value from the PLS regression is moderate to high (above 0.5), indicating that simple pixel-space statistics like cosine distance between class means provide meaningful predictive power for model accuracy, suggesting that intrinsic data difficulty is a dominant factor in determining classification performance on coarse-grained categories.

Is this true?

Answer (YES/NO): NO